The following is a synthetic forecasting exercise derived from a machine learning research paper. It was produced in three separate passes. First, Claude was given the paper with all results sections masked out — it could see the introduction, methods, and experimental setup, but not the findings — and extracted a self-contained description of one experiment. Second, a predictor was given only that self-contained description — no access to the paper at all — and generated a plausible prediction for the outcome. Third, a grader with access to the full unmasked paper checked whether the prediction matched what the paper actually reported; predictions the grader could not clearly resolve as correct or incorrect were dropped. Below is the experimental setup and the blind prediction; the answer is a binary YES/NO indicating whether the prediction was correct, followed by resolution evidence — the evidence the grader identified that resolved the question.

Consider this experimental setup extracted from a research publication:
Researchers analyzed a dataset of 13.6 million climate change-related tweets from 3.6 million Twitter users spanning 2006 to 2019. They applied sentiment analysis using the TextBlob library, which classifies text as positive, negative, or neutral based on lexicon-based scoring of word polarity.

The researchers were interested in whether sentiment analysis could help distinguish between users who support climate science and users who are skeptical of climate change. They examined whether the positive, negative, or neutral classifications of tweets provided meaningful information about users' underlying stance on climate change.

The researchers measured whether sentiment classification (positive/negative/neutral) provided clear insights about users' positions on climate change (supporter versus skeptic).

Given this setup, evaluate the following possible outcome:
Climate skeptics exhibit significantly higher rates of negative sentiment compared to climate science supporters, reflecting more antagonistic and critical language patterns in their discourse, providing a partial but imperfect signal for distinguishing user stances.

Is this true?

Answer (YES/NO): NO